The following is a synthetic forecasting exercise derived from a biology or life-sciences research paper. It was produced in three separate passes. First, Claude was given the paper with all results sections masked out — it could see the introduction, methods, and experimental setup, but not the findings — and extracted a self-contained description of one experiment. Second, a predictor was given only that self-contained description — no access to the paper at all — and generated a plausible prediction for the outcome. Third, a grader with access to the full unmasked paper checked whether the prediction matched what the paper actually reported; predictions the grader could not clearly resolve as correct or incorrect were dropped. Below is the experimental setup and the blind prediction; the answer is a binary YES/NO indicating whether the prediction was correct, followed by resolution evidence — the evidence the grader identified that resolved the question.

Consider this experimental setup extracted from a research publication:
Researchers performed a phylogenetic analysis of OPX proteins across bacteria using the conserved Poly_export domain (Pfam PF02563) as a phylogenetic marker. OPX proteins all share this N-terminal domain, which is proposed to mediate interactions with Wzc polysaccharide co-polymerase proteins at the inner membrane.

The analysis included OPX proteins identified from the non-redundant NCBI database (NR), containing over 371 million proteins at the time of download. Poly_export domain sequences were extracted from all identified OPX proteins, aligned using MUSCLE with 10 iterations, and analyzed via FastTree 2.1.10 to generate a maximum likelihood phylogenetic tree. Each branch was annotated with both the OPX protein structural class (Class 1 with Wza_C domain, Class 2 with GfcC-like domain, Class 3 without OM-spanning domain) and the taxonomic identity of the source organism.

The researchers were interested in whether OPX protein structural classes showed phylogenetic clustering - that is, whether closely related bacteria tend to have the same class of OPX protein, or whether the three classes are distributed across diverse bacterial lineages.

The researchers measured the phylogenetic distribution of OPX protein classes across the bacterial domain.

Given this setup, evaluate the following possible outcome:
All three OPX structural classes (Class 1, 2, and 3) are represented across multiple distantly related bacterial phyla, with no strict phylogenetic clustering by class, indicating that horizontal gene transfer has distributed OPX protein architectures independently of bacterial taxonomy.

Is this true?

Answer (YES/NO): NO